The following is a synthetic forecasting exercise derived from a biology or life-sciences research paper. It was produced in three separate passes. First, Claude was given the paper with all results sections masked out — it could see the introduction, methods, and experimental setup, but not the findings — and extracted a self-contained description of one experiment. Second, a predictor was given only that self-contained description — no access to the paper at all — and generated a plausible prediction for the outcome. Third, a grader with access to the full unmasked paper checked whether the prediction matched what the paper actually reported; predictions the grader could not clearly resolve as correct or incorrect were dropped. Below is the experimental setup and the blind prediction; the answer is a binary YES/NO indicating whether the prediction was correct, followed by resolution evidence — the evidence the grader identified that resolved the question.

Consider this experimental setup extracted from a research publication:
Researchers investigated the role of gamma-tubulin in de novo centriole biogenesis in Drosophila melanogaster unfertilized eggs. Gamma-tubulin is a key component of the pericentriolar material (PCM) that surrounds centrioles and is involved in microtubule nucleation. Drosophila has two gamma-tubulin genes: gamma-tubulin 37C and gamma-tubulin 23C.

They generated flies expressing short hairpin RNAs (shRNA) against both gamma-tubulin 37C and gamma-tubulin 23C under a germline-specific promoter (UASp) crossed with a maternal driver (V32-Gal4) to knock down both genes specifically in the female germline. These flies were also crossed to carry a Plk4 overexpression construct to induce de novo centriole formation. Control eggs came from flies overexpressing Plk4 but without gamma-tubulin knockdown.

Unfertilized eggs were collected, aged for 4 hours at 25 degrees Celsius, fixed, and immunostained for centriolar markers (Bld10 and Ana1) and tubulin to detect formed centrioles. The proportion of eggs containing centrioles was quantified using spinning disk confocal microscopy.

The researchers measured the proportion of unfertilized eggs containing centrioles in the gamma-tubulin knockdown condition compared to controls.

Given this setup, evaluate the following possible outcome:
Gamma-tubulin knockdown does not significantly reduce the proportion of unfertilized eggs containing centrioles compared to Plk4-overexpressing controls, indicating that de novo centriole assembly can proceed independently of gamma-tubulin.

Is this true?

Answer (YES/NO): NO